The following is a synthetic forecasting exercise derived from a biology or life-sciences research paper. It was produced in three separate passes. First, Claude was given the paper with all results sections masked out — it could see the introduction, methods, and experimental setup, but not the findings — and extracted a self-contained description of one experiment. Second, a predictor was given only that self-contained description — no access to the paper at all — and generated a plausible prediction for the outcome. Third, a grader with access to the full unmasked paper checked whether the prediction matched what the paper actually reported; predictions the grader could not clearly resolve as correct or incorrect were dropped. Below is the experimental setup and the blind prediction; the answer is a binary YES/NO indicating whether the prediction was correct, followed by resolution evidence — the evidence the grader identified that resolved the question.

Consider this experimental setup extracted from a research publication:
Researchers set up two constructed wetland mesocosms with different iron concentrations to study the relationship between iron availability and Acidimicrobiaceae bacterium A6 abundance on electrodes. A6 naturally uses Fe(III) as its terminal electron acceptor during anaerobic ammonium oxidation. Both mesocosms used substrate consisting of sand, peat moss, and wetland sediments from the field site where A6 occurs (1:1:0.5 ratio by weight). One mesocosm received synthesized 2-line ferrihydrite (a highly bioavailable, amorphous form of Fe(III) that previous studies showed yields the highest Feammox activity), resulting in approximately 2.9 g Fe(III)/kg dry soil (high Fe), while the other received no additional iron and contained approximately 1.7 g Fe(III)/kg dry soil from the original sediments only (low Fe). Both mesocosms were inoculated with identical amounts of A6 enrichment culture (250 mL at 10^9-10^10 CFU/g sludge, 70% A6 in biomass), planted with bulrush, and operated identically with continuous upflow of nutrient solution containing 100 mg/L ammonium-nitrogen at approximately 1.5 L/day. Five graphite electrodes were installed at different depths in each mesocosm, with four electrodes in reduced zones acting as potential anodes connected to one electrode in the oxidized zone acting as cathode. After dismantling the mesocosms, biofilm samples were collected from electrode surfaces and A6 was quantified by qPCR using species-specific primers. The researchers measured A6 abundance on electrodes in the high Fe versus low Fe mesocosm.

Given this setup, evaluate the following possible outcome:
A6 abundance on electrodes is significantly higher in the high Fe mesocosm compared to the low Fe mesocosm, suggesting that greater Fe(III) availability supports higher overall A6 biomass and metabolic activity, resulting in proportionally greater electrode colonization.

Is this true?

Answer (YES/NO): YES